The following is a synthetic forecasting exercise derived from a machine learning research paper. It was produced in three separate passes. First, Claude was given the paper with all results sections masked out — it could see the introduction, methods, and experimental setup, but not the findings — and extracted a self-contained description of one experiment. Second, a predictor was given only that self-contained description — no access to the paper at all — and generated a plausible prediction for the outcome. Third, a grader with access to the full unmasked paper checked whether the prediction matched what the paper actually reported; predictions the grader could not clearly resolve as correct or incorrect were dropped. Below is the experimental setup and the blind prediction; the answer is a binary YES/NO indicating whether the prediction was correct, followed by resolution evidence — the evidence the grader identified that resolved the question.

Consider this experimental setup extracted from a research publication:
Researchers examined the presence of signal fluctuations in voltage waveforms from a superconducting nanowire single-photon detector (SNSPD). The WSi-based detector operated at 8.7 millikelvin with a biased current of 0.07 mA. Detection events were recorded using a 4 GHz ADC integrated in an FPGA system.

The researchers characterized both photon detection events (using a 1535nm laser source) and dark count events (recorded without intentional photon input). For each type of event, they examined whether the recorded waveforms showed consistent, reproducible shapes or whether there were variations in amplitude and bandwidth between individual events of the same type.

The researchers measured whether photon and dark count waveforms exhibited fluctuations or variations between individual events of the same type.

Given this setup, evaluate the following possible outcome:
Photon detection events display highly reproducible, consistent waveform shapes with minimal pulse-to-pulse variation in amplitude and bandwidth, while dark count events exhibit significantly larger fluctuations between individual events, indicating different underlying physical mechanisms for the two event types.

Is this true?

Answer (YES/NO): NO